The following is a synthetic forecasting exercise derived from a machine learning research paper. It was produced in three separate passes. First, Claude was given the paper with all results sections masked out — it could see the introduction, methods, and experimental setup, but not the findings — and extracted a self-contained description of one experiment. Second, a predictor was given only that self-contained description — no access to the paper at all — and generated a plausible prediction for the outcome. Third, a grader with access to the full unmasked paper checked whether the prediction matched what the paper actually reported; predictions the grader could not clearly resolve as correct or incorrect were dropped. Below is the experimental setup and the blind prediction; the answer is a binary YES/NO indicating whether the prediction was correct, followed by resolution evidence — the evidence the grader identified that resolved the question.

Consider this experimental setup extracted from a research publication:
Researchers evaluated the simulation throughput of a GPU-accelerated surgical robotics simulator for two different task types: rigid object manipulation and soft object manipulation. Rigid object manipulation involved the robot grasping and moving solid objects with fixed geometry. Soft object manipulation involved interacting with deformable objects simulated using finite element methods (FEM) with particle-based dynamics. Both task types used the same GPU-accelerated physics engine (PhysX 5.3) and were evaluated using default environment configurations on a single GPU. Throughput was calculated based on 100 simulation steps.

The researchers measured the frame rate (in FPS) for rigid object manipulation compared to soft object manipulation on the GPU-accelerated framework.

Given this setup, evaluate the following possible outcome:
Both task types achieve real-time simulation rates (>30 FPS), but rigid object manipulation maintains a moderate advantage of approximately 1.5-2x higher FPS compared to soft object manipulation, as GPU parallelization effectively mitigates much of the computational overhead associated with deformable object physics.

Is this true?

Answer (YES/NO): NO